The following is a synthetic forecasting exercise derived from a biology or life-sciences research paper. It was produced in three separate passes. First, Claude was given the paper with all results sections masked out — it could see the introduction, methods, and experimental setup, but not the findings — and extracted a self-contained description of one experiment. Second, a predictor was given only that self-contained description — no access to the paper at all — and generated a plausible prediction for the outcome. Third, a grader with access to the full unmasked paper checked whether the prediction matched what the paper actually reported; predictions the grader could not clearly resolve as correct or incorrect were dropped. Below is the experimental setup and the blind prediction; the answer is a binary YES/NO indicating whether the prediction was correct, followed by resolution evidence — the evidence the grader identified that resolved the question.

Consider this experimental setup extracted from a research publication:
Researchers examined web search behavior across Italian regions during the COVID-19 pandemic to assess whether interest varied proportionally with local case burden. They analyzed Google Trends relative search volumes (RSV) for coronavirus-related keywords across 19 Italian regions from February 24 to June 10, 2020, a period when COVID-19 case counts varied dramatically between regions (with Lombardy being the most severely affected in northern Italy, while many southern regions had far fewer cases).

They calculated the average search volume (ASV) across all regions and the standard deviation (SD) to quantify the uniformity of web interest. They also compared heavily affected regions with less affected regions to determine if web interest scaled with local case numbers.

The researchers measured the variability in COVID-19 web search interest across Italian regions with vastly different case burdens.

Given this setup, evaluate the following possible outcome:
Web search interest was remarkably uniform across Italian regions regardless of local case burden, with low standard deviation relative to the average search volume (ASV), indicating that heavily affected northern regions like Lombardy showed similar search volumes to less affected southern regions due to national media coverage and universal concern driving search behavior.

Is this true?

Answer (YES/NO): YES